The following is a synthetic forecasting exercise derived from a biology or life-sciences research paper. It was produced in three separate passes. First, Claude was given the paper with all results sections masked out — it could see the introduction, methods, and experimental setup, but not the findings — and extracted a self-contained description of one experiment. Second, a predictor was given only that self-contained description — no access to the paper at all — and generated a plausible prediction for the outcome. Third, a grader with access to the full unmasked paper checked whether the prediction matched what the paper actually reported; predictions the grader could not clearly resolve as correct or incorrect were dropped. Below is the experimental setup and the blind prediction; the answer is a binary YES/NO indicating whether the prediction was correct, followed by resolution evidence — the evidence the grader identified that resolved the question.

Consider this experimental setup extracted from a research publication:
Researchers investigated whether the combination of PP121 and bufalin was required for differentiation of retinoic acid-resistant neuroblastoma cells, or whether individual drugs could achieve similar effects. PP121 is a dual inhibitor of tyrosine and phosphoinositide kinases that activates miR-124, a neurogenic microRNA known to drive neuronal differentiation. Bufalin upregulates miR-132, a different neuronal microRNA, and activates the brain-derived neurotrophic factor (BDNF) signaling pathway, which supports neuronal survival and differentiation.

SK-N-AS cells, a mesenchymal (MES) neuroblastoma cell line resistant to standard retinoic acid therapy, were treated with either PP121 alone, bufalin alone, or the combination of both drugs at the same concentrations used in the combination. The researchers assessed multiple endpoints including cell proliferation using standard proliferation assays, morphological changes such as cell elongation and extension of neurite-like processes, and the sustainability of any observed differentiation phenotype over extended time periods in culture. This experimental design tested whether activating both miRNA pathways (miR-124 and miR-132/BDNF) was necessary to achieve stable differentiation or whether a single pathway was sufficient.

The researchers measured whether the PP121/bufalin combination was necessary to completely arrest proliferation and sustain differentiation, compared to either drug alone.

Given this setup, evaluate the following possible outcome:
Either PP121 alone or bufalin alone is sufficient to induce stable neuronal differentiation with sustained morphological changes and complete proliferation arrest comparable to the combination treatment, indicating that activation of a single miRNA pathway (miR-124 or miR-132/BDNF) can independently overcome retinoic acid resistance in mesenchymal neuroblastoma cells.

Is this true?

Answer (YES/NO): NO